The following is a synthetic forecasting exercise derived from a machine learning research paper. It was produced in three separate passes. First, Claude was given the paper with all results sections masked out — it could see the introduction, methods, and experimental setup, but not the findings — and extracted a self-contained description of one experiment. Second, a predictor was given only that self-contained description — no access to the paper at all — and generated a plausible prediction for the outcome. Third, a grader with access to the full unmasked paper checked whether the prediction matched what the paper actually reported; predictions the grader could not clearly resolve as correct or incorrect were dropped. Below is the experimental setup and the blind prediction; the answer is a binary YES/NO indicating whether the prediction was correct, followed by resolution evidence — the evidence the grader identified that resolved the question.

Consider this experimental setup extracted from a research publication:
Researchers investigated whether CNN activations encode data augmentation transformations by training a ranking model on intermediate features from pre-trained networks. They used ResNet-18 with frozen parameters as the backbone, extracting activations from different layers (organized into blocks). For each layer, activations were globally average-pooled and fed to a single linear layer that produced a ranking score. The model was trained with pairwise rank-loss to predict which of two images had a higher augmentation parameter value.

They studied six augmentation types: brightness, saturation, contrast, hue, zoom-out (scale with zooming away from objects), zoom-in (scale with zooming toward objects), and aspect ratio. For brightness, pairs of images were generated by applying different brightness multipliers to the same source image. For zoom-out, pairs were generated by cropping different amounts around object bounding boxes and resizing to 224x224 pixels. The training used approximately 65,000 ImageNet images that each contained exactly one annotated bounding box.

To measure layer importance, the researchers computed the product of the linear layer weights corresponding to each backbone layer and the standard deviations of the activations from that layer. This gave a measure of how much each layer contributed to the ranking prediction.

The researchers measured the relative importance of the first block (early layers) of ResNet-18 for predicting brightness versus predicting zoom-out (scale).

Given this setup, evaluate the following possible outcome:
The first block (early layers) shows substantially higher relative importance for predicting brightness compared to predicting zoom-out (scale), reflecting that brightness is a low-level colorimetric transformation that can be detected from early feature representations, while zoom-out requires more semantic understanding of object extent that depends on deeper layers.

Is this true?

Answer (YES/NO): YES